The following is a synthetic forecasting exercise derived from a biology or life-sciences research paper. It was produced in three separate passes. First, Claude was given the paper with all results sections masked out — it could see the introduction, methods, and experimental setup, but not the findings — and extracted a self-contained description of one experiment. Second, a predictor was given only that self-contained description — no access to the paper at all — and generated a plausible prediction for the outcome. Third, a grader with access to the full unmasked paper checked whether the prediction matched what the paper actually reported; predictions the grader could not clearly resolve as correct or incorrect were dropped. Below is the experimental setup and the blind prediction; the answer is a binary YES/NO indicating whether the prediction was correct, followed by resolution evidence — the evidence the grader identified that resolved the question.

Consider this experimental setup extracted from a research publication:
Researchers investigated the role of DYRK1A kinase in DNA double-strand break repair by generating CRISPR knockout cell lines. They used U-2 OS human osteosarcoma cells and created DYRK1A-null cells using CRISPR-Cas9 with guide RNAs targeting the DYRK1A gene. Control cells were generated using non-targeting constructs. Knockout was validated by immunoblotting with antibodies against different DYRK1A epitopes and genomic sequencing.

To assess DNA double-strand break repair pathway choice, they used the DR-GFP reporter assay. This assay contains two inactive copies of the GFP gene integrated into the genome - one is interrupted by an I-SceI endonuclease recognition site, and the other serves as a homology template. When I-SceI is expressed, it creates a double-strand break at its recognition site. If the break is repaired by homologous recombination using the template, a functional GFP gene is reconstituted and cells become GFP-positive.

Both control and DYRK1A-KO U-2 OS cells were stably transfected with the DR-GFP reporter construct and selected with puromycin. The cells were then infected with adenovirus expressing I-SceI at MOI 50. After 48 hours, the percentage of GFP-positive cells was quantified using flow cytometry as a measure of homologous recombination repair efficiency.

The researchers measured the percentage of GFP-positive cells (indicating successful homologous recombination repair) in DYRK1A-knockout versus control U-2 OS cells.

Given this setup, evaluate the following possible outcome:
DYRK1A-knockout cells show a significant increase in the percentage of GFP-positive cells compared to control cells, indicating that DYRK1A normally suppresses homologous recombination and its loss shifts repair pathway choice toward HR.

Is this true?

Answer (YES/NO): YES